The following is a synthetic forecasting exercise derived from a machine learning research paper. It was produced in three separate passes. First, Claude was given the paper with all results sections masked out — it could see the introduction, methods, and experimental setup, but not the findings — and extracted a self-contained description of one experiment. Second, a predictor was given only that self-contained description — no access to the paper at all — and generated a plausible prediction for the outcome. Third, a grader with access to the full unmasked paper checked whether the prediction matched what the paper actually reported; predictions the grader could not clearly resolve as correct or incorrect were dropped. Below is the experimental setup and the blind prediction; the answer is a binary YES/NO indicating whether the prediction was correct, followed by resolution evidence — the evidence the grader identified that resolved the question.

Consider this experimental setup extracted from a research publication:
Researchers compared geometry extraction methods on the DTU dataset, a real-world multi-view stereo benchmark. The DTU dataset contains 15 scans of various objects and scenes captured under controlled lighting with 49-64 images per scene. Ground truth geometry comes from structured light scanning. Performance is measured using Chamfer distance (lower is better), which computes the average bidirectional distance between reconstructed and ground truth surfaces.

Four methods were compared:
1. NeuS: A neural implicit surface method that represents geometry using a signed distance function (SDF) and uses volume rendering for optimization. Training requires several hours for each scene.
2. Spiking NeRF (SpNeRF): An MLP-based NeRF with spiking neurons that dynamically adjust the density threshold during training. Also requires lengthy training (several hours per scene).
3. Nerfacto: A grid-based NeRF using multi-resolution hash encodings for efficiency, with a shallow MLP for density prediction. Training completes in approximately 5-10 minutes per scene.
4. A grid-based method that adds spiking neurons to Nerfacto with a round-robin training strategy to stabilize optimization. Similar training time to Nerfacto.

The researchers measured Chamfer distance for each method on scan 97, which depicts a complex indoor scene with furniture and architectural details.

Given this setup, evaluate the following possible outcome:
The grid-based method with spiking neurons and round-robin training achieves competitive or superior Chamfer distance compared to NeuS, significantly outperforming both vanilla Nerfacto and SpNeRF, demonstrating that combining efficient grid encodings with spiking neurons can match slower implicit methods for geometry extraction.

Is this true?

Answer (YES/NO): NO